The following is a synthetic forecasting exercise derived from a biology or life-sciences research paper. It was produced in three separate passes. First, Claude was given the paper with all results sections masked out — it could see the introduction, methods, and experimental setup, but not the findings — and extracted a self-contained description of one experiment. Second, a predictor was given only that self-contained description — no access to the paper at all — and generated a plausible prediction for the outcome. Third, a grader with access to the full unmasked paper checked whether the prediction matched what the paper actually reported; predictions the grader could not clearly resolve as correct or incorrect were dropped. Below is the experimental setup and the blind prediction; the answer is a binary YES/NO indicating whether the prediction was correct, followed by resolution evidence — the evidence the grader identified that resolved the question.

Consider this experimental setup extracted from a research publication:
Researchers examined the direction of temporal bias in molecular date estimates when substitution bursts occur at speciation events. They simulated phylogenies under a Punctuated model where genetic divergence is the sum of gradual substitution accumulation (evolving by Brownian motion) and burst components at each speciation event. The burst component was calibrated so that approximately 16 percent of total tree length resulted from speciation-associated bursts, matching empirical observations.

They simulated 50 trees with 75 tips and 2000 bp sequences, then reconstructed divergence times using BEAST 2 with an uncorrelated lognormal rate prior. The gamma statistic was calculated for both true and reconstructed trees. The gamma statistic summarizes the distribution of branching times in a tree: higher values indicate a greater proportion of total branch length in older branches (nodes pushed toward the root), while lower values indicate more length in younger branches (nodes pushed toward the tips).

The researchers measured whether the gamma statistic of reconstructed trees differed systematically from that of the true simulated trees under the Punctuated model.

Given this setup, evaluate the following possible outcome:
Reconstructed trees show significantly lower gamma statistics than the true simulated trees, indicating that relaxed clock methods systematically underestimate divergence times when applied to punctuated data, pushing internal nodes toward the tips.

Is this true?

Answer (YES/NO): NO